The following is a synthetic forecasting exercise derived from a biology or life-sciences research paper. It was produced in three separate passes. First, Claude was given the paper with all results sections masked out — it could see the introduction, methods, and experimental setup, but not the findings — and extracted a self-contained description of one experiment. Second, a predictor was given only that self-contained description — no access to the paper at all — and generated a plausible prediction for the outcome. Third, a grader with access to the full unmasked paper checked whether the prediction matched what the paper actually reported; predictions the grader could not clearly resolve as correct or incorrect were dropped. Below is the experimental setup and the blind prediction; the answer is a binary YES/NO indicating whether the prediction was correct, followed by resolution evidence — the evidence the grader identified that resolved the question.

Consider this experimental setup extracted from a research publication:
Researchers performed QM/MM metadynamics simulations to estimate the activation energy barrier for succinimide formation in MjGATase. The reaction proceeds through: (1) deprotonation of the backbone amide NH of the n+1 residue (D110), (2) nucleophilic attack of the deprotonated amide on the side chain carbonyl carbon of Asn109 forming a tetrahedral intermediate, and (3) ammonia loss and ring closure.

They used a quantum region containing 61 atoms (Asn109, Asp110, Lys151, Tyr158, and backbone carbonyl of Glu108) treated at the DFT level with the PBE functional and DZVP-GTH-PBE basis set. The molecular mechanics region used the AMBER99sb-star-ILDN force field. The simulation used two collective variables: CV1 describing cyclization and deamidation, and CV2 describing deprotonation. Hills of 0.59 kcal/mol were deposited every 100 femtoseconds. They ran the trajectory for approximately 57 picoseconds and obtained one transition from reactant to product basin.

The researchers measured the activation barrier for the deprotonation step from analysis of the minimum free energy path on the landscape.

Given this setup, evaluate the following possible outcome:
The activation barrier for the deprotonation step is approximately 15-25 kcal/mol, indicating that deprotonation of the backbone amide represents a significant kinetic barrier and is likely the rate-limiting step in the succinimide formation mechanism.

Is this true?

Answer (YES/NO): NO